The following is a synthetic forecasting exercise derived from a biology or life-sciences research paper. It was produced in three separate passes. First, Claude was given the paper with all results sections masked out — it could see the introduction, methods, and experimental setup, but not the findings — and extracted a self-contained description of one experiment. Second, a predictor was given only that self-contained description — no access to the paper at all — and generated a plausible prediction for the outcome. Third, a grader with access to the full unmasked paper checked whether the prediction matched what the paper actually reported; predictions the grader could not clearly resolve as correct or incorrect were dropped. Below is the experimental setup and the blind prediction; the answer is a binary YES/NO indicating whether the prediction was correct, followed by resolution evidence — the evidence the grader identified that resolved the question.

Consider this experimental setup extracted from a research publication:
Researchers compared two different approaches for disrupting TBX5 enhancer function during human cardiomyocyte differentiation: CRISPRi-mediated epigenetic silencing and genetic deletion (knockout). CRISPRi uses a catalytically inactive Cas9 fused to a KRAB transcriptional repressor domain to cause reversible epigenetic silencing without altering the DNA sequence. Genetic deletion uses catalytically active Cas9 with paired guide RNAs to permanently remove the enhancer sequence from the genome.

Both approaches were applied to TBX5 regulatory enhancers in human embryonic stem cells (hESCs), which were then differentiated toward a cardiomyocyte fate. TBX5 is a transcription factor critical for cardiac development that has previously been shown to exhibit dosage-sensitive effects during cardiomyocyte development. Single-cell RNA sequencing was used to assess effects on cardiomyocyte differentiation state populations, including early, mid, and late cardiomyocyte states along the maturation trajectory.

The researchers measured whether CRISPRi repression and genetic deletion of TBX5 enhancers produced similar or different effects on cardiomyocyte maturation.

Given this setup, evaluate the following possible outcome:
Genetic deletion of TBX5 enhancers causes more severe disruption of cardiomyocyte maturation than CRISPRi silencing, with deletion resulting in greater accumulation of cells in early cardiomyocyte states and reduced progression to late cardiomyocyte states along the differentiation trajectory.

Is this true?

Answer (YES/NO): YES